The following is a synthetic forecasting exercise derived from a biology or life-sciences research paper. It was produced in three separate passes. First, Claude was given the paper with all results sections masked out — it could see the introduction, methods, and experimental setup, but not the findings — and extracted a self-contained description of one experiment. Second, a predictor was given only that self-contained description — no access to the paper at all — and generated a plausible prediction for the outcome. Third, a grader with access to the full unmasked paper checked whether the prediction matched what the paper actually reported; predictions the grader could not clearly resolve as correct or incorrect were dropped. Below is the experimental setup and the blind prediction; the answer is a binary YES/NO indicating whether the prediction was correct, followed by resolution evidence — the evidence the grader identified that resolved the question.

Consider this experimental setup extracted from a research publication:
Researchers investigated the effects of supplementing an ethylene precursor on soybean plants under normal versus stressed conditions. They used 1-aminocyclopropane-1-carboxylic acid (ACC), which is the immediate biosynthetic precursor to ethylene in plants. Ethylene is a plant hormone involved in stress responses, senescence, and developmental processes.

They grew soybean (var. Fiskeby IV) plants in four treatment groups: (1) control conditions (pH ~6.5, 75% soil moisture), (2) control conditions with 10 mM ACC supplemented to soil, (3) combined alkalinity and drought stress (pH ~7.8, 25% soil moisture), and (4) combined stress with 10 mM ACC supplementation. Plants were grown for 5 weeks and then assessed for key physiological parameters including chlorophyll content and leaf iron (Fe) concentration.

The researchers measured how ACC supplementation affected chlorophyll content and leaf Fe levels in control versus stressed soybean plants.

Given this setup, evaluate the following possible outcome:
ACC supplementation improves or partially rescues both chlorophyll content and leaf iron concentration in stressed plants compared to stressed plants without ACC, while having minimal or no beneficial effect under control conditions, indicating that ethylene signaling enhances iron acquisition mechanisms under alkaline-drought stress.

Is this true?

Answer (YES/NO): NO